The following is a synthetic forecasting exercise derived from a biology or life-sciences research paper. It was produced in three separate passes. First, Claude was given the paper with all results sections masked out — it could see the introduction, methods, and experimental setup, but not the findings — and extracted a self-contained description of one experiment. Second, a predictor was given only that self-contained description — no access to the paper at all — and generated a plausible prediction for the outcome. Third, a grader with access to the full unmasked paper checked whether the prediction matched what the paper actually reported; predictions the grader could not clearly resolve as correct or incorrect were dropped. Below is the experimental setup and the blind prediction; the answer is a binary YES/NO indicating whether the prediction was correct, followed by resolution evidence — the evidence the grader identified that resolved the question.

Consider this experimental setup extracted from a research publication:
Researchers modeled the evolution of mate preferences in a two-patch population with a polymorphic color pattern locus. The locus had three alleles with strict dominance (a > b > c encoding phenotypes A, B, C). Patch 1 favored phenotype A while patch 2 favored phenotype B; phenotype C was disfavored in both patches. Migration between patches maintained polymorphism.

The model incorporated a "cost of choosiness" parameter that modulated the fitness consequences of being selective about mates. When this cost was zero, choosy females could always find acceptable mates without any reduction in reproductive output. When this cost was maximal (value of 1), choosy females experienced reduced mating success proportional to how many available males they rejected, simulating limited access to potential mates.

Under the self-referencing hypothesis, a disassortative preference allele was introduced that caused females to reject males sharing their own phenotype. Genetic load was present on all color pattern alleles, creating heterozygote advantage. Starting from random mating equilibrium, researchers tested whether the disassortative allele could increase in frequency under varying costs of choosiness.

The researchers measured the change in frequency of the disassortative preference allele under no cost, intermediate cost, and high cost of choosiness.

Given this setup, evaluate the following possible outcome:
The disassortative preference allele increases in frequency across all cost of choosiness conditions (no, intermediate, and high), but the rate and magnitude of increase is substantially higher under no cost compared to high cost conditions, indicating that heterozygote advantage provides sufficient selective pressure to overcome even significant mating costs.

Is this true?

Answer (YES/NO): NO